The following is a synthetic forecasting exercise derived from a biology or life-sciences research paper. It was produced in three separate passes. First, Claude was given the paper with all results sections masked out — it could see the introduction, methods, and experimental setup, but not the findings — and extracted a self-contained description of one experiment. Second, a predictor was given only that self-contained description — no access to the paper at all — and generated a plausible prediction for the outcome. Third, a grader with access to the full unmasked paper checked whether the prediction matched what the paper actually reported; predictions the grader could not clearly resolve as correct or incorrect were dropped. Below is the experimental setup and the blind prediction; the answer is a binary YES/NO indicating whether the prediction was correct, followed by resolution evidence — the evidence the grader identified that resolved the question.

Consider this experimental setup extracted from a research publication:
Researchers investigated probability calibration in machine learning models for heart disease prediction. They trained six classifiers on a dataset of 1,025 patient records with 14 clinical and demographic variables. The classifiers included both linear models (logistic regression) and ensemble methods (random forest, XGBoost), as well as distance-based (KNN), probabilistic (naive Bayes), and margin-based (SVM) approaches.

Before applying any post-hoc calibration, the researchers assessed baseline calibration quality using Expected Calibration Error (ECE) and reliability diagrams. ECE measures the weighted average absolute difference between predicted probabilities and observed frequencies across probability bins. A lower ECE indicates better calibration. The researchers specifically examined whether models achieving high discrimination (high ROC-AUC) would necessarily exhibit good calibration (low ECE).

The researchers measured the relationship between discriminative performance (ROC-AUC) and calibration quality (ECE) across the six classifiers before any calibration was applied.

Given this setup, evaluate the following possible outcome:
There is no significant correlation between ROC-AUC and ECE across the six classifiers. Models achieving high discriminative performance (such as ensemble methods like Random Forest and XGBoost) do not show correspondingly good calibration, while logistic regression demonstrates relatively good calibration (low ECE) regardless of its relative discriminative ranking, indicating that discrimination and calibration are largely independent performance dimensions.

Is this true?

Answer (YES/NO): NO